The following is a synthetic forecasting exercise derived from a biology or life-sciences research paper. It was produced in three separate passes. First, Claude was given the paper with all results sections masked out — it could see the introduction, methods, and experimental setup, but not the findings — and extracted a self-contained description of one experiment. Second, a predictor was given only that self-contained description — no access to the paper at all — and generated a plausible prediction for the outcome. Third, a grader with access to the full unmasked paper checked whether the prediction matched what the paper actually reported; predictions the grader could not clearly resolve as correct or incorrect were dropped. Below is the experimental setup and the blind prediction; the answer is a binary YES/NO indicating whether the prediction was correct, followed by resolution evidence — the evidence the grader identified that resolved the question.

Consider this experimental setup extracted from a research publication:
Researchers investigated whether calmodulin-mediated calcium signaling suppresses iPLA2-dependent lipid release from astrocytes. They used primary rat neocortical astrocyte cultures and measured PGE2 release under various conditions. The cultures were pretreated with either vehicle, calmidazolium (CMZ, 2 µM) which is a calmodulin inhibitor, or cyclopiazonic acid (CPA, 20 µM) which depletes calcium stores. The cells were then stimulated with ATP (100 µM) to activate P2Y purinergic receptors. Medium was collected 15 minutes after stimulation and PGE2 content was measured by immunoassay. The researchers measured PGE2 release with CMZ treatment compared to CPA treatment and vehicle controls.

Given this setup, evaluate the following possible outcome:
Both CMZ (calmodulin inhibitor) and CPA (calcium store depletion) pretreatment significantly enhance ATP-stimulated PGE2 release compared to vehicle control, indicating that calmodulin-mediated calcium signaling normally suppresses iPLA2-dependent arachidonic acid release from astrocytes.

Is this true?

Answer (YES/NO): YES